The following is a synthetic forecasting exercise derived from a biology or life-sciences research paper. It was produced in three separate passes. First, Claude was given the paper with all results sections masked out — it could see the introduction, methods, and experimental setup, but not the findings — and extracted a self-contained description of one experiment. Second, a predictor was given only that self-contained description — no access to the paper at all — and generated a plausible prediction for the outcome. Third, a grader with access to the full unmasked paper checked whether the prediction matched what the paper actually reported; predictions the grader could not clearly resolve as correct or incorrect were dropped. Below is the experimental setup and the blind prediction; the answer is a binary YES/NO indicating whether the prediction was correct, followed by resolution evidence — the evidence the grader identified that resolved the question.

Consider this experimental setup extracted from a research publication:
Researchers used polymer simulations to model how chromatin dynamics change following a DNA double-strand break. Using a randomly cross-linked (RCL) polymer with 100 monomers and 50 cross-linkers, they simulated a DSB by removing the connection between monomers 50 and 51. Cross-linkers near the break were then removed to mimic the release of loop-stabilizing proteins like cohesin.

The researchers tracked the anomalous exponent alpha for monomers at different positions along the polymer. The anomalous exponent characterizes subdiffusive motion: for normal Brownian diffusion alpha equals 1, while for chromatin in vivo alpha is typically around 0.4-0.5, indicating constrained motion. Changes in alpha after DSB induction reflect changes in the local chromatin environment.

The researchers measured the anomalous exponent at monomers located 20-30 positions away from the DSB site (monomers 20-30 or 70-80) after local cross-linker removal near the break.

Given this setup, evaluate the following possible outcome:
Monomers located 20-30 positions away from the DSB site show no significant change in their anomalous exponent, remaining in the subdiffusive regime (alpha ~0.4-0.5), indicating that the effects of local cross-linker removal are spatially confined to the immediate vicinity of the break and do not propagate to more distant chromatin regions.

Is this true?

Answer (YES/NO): NO